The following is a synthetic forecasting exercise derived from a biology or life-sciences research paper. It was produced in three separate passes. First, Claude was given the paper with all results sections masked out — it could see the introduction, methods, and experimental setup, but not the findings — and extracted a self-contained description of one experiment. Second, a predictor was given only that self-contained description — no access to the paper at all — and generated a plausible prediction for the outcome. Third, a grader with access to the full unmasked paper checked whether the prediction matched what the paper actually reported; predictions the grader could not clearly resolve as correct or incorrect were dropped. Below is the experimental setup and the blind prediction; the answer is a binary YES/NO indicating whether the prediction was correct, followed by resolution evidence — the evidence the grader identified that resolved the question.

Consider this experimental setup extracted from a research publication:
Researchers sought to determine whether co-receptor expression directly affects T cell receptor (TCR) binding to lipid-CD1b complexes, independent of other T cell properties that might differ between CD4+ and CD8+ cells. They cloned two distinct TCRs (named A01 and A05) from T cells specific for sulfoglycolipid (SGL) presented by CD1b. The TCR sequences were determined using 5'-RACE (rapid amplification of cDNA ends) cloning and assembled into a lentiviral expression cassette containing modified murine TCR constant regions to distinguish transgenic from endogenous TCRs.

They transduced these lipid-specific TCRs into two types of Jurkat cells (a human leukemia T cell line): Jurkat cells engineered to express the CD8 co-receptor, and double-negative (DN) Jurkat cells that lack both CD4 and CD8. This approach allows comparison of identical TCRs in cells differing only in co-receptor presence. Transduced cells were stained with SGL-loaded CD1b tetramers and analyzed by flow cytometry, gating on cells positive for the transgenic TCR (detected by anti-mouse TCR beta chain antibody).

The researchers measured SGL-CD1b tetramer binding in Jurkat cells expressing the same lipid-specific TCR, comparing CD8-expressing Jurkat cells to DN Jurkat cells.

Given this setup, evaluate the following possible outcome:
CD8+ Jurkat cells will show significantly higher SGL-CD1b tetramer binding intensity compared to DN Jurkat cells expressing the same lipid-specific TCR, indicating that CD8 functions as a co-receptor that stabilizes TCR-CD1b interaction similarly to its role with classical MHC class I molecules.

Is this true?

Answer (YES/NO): NO